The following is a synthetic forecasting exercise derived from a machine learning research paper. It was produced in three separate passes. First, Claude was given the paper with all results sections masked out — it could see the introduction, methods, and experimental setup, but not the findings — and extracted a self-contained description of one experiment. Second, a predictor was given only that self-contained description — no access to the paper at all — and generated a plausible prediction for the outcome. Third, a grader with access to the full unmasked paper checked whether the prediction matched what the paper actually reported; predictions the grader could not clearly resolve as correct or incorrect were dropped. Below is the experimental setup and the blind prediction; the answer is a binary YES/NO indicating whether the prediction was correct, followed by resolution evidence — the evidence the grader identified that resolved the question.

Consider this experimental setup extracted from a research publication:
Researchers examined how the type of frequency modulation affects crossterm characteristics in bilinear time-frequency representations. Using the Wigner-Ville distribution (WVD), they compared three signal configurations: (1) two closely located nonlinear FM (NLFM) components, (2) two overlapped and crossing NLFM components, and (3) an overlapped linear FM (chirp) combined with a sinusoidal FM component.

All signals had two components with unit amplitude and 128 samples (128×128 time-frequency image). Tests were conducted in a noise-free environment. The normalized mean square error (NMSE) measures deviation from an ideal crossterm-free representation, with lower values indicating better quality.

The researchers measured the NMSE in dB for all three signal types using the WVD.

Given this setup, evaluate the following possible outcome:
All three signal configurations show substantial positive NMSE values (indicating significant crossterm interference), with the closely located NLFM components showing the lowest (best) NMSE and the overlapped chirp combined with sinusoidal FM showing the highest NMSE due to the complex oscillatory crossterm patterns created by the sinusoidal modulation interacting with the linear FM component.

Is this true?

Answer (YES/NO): NO